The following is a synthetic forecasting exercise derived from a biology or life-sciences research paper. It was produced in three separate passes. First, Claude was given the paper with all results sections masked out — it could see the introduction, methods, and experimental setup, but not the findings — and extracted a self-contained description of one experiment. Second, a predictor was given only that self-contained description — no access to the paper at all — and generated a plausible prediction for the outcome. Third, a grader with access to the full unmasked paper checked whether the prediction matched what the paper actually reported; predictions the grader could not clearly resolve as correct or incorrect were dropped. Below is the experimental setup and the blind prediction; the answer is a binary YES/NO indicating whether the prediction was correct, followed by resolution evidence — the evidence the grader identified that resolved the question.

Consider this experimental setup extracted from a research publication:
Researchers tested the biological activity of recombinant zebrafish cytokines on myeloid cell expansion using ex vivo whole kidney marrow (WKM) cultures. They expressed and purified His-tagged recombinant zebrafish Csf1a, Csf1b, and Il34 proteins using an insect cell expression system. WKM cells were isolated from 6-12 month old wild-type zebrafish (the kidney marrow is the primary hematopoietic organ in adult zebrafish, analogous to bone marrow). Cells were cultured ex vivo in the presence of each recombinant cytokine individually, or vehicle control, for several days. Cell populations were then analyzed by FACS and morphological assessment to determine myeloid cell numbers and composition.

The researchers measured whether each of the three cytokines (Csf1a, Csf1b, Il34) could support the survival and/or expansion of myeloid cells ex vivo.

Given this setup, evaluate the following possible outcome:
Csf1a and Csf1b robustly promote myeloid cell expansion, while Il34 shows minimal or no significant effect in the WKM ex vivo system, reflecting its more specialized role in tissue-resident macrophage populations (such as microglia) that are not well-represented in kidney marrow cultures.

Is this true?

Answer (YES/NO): NO